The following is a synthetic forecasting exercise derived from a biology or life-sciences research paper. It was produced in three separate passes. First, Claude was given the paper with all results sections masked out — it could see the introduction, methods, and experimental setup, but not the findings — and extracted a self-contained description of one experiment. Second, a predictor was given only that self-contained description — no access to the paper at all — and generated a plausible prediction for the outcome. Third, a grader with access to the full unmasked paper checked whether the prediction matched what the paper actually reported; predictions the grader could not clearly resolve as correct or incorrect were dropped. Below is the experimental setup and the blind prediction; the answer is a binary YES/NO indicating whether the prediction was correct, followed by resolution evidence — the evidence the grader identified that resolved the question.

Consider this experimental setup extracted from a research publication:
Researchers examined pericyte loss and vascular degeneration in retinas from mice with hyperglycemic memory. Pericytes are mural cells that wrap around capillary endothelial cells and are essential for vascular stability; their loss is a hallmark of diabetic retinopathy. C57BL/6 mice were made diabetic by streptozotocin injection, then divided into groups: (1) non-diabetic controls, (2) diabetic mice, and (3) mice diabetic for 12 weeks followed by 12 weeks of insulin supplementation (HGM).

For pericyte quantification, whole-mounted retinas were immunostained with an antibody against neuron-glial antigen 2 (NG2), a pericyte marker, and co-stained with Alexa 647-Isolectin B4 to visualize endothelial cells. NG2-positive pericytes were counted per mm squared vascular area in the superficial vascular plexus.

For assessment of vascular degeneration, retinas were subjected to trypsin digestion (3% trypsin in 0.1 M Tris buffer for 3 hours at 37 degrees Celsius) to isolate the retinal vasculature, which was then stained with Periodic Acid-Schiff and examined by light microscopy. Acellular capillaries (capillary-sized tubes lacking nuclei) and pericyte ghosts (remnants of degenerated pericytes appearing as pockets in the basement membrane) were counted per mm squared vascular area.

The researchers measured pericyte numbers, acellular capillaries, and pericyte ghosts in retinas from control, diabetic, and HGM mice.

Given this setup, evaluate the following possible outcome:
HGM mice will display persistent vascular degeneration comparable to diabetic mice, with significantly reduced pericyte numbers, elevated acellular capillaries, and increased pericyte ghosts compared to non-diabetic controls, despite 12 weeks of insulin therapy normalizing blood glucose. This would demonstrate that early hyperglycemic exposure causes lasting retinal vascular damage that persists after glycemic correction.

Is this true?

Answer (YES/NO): YES